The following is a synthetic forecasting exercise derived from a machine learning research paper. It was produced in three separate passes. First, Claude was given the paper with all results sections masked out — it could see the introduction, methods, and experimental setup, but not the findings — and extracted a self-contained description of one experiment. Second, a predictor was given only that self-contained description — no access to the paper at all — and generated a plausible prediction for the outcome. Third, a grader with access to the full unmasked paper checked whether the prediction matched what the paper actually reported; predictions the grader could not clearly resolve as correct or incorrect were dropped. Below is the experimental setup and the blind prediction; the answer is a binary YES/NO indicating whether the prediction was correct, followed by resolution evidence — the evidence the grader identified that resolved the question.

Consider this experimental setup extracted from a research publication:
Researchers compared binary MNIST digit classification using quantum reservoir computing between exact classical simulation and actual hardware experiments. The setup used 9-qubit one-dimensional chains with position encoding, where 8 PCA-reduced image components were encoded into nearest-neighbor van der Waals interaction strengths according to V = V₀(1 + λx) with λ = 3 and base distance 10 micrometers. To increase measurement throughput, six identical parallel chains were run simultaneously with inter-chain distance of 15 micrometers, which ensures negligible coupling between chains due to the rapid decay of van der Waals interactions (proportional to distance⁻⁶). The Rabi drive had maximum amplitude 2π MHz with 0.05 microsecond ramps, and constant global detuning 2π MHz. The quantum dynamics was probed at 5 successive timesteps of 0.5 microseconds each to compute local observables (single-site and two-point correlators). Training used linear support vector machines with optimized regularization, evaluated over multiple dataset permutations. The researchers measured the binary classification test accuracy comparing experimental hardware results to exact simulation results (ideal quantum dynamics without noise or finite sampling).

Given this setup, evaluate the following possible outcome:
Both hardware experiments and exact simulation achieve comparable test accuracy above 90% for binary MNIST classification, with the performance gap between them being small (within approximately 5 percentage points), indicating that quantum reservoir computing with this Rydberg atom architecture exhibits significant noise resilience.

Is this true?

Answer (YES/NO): YES